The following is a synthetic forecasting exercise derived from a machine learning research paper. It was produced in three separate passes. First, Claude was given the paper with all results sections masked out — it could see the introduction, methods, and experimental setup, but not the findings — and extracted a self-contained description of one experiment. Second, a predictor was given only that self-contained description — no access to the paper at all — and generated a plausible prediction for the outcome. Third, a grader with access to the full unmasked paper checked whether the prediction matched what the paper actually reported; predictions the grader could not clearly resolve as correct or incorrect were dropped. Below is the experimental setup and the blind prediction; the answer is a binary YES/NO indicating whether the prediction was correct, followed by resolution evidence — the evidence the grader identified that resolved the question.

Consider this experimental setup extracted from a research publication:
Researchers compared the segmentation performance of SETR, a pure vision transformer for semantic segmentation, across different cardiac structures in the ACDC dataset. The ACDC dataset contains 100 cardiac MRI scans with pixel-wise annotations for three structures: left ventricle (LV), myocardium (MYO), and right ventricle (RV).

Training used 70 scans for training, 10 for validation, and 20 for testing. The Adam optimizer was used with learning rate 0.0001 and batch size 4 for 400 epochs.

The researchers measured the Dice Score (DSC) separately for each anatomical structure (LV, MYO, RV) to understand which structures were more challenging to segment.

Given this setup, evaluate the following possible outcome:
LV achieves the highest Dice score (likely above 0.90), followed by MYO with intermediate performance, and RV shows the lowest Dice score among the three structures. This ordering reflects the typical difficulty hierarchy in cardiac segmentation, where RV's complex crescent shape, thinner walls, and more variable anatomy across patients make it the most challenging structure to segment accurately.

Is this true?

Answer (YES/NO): NO